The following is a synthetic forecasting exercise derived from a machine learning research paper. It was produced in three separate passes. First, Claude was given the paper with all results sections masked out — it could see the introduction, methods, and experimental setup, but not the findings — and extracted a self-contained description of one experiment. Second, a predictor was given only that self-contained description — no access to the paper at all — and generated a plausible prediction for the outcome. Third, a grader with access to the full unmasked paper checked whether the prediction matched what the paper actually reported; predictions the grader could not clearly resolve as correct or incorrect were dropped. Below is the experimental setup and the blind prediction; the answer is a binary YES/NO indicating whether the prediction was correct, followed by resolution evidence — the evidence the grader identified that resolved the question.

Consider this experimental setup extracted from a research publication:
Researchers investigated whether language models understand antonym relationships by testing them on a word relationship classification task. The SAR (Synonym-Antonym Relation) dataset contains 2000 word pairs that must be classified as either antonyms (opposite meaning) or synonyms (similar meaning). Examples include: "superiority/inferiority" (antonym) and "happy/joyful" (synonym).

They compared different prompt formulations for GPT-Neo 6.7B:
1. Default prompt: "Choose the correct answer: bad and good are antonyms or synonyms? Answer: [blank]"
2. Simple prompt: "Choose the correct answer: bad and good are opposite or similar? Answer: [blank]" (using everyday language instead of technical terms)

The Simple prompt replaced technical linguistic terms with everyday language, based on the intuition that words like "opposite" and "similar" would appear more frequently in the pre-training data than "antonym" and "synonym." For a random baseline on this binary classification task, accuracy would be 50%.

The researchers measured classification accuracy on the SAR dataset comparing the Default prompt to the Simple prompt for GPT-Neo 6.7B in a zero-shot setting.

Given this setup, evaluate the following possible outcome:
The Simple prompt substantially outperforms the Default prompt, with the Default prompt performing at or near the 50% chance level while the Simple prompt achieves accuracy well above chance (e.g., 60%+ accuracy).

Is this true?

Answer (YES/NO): NO